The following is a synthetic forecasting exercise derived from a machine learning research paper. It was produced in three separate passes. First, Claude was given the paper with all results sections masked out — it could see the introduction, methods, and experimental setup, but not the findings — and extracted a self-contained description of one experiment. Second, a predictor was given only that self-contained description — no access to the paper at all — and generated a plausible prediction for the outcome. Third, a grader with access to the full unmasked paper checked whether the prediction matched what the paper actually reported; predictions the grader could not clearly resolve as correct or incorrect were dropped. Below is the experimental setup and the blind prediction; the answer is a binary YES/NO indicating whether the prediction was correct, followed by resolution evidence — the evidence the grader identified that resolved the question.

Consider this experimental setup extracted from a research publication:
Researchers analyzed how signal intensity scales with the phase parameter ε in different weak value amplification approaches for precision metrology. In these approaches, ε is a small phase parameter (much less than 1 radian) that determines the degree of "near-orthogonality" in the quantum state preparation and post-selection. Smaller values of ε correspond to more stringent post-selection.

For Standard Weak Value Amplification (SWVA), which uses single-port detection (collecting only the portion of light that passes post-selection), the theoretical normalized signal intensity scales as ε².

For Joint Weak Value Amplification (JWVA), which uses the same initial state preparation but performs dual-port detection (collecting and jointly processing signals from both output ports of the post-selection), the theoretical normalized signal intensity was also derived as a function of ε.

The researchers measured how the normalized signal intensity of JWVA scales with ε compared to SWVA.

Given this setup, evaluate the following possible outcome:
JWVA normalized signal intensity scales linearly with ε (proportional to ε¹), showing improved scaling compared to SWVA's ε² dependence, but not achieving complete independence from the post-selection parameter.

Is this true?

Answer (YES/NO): YES